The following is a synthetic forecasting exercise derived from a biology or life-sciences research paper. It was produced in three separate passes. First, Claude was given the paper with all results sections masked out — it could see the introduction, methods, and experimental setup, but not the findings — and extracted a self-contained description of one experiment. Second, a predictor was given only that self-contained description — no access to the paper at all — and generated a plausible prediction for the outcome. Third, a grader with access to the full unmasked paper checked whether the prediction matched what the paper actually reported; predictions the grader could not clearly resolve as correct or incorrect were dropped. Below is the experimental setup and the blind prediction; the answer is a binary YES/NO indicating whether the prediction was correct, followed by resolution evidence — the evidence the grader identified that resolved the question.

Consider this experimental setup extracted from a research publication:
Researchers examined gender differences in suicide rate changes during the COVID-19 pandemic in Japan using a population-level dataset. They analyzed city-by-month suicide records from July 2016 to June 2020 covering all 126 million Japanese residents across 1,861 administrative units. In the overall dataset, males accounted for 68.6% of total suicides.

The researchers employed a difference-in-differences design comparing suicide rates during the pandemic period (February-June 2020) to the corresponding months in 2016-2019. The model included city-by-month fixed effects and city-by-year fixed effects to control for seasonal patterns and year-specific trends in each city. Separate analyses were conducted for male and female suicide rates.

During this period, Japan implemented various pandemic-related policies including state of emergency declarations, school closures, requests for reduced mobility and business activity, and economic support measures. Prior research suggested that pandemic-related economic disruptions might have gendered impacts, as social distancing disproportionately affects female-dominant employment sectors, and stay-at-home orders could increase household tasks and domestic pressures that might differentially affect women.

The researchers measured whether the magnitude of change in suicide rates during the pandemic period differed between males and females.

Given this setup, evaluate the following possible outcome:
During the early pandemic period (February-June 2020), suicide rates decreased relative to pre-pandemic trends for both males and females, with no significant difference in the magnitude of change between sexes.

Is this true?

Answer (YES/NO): NO